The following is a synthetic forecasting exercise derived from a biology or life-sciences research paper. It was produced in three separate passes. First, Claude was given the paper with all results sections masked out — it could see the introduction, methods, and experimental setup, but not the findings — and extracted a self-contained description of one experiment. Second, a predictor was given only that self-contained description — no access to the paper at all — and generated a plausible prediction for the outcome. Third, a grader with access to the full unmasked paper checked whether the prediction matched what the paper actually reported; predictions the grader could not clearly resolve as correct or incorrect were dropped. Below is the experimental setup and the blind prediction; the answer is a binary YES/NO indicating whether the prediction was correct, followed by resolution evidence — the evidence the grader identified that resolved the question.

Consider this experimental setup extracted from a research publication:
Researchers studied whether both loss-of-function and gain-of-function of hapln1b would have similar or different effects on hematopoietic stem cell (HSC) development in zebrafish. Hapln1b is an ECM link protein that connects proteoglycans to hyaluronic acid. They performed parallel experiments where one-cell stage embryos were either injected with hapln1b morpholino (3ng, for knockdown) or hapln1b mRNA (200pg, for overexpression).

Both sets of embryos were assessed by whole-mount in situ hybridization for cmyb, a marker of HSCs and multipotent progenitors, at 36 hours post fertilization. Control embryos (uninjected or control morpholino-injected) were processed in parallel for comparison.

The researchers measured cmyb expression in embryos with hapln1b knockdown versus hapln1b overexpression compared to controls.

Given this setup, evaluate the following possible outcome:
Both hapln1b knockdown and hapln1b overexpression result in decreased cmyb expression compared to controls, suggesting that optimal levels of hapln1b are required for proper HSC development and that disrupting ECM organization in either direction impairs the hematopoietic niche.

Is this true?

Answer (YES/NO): YES